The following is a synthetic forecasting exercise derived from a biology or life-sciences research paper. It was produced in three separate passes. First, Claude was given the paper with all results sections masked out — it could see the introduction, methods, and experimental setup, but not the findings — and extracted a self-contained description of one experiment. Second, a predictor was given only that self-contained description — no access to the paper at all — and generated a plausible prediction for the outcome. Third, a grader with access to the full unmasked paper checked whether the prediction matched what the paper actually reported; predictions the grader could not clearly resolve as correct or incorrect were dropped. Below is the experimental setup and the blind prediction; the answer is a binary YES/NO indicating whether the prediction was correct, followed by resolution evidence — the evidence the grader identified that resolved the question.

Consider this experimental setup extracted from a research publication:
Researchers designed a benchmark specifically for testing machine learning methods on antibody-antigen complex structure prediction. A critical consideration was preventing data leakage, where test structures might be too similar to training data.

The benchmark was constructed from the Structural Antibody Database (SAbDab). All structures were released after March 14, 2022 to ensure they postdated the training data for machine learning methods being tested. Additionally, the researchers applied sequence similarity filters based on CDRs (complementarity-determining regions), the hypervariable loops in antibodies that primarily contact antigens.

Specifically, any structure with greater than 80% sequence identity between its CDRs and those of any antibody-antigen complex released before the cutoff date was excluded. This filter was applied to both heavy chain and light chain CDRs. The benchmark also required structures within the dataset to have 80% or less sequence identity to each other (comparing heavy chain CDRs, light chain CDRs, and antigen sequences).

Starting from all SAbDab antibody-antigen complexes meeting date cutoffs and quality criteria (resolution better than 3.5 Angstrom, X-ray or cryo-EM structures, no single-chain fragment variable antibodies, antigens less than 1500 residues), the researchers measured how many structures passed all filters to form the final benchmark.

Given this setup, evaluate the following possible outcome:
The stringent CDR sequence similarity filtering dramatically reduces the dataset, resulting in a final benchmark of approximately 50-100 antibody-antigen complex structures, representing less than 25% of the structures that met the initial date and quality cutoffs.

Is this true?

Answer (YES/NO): YES